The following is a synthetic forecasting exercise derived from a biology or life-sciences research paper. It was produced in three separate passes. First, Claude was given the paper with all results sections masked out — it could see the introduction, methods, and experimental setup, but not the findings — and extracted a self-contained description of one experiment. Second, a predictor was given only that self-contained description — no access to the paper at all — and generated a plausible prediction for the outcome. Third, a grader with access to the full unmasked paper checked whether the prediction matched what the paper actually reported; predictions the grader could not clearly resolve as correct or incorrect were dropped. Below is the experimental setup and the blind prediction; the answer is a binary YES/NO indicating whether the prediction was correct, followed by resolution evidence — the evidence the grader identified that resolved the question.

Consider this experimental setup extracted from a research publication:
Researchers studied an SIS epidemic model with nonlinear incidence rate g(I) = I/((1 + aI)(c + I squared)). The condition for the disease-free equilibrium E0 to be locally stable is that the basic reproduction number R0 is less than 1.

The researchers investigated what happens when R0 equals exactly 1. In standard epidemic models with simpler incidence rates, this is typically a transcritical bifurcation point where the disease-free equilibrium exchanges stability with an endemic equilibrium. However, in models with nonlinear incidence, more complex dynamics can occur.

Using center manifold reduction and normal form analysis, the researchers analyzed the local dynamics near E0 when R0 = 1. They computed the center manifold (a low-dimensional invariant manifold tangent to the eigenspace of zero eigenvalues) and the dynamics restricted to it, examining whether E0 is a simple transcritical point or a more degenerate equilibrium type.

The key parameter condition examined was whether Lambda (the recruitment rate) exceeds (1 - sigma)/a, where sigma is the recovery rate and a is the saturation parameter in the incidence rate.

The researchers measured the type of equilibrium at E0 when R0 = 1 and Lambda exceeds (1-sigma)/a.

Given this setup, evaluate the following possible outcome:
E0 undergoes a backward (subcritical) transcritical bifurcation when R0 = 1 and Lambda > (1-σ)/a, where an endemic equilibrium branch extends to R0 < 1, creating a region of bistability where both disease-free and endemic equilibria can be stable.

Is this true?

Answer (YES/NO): YES